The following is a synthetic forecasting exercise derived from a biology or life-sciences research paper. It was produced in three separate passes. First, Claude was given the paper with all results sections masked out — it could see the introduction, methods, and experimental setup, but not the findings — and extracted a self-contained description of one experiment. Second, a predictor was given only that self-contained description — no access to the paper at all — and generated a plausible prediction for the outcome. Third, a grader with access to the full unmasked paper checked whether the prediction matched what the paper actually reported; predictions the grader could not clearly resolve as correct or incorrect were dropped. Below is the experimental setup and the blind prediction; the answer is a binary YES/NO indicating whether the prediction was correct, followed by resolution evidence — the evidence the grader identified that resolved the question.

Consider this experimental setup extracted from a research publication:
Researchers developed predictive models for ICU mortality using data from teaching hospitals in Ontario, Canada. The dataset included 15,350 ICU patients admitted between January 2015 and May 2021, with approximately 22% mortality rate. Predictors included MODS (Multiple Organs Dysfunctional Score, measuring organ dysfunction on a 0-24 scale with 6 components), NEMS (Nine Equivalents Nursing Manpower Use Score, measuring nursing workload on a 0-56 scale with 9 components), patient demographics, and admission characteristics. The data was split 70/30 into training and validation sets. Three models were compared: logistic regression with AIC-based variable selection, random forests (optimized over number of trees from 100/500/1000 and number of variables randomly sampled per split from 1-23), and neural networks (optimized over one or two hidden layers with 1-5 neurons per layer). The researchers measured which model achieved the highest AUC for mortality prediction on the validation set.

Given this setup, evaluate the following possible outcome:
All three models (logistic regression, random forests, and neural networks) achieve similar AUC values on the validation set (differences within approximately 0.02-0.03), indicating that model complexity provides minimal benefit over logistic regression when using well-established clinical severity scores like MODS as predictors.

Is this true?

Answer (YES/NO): YES